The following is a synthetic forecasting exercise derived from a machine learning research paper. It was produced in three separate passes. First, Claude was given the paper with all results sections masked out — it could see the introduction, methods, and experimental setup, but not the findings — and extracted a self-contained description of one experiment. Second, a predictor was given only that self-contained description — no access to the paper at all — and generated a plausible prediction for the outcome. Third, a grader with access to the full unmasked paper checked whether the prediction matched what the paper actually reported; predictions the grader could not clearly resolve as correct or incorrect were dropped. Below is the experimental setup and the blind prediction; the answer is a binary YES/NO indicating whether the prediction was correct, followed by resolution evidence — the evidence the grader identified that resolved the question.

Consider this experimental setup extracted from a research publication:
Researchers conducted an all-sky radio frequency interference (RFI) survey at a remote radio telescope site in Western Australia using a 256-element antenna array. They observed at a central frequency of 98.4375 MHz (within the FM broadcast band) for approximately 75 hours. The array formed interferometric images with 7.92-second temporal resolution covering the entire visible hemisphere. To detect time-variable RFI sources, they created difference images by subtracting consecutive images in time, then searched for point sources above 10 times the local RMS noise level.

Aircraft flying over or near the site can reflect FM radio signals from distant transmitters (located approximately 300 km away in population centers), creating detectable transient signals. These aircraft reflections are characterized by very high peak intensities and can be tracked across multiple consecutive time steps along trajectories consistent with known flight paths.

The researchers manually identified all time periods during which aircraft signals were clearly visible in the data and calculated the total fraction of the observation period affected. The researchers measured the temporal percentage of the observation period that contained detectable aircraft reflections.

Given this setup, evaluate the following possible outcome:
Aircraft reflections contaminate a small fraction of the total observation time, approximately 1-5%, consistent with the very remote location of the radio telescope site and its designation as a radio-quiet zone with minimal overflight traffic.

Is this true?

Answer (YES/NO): NO